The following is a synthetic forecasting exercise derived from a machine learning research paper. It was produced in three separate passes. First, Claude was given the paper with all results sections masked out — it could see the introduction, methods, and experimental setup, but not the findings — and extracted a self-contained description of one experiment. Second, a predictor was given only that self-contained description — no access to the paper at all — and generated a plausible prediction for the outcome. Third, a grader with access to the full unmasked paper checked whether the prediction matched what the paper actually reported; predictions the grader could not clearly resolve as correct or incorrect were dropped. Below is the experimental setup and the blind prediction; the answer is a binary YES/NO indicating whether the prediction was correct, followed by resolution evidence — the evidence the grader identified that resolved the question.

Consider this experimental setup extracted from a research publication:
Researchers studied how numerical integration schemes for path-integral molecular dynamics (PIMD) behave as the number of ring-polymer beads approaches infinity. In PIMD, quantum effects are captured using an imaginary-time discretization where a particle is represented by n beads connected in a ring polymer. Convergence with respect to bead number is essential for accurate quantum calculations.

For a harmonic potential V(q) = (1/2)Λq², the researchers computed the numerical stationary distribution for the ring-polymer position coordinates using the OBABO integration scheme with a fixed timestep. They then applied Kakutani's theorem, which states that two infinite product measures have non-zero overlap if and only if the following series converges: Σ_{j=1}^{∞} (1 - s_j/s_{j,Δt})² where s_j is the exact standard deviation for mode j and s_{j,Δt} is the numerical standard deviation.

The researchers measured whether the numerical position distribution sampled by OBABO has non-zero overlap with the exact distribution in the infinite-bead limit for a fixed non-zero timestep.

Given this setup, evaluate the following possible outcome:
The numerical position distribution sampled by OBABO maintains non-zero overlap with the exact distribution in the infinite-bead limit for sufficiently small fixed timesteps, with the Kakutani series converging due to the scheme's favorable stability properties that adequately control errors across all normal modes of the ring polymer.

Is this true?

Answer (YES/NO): NO